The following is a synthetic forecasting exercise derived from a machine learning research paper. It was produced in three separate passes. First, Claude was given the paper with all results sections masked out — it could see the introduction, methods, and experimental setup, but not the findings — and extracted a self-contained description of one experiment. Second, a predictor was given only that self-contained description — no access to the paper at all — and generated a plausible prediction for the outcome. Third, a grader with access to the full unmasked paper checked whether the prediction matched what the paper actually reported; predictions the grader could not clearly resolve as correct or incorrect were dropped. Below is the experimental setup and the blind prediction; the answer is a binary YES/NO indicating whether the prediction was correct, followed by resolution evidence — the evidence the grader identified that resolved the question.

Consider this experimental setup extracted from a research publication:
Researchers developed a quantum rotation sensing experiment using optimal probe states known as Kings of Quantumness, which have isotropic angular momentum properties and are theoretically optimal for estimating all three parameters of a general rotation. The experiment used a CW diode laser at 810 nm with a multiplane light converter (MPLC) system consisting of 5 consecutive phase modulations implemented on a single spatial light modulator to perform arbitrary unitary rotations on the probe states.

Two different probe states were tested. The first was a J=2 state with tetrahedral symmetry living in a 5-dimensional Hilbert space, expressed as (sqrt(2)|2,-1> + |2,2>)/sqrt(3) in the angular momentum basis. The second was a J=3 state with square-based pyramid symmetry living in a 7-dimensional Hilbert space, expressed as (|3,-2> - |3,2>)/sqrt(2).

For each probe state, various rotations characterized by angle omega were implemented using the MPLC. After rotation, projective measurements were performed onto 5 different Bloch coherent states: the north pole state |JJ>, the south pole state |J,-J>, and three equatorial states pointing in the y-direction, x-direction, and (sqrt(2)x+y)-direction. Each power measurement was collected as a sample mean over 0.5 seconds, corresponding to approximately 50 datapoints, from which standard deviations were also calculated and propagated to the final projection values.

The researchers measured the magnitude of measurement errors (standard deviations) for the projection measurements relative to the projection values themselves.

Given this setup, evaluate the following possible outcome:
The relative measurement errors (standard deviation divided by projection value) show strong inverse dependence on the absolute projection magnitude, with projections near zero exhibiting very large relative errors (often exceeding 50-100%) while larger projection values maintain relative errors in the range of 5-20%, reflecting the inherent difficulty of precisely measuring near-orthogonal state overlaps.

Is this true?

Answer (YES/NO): NO